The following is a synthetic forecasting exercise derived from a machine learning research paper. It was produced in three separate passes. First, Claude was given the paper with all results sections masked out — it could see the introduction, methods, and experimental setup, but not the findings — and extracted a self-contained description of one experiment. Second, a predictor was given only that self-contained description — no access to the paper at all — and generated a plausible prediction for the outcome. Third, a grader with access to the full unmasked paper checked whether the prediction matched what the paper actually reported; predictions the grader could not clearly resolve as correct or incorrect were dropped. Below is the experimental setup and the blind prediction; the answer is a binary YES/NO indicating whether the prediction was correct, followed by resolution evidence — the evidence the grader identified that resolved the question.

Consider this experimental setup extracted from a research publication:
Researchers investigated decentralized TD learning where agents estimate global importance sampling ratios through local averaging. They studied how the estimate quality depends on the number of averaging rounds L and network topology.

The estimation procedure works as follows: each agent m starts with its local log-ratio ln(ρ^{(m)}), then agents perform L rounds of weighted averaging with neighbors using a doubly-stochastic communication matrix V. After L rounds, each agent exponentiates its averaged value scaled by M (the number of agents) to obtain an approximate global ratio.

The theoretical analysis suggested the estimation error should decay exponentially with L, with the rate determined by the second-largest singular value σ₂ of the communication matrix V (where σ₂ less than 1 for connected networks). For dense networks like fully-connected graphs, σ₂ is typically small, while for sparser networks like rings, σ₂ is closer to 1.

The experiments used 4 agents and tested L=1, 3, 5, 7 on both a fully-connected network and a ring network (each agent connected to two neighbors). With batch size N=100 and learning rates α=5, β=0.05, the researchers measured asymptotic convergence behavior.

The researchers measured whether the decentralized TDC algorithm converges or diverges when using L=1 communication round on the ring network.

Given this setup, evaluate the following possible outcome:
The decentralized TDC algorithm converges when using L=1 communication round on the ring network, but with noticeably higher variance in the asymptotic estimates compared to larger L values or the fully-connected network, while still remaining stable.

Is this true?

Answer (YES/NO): NO